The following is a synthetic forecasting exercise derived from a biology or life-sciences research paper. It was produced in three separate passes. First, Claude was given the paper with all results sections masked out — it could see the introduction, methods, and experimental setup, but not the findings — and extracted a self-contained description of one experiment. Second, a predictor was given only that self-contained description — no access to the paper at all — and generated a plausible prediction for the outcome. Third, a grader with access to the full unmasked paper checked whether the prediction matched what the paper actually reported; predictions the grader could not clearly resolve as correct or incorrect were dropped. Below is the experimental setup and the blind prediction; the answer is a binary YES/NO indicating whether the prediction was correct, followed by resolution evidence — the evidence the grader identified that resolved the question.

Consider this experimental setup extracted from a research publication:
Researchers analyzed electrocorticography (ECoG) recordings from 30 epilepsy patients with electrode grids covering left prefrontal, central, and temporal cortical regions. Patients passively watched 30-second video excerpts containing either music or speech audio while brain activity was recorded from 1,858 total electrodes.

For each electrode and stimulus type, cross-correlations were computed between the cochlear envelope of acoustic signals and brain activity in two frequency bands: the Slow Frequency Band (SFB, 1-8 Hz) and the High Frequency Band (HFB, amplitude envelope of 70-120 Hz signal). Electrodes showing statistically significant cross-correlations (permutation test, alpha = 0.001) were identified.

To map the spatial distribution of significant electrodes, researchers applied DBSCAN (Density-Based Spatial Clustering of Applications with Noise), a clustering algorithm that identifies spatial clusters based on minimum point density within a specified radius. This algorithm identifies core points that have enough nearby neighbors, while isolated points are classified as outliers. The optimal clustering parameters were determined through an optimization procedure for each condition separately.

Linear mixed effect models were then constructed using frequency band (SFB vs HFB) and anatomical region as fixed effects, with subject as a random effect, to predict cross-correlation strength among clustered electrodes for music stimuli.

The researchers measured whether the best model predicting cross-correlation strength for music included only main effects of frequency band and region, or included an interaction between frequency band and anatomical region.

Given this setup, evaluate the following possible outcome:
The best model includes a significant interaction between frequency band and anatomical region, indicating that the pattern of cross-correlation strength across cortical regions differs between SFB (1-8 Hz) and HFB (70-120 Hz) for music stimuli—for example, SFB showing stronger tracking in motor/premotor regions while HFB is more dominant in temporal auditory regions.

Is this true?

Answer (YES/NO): NO